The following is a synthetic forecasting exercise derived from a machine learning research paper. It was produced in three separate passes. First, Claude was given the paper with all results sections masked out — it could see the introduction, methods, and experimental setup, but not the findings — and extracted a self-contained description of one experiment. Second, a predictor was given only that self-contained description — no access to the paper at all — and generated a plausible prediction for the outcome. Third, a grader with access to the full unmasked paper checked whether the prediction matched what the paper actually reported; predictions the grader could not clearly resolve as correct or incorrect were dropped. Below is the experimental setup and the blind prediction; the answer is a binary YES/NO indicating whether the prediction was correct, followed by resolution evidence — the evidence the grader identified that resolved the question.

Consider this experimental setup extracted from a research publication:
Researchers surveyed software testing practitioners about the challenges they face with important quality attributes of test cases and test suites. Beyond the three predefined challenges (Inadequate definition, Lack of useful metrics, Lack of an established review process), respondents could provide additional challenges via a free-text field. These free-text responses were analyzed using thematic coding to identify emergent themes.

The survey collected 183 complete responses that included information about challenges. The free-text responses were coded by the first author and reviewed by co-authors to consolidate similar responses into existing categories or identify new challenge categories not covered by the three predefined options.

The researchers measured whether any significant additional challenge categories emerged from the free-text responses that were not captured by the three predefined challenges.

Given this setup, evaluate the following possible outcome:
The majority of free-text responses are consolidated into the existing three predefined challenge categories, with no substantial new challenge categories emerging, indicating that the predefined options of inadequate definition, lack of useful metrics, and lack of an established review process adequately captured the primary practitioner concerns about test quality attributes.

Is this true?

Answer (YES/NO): NO